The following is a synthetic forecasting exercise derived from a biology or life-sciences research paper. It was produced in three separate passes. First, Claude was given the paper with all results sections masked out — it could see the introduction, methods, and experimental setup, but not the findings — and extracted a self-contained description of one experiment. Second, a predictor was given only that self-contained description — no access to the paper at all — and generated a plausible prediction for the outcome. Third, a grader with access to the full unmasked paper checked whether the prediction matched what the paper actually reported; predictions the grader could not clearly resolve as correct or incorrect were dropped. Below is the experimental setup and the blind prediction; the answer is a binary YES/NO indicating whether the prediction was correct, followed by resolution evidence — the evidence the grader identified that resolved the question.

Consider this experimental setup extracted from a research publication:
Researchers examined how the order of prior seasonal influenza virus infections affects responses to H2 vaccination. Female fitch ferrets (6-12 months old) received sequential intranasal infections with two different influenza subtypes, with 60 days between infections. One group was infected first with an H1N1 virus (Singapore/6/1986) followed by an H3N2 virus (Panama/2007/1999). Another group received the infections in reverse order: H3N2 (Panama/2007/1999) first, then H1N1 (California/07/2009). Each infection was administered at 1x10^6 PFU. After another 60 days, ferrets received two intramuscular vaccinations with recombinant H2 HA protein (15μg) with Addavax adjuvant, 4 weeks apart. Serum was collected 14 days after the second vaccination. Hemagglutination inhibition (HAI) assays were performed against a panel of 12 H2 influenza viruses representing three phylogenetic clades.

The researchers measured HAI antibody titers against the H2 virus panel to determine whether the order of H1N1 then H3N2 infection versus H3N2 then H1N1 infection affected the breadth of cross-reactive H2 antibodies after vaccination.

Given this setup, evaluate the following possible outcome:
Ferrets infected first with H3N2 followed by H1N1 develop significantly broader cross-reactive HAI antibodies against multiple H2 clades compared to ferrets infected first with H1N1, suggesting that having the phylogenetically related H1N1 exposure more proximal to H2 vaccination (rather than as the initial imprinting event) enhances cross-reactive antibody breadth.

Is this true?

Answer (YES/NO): NO